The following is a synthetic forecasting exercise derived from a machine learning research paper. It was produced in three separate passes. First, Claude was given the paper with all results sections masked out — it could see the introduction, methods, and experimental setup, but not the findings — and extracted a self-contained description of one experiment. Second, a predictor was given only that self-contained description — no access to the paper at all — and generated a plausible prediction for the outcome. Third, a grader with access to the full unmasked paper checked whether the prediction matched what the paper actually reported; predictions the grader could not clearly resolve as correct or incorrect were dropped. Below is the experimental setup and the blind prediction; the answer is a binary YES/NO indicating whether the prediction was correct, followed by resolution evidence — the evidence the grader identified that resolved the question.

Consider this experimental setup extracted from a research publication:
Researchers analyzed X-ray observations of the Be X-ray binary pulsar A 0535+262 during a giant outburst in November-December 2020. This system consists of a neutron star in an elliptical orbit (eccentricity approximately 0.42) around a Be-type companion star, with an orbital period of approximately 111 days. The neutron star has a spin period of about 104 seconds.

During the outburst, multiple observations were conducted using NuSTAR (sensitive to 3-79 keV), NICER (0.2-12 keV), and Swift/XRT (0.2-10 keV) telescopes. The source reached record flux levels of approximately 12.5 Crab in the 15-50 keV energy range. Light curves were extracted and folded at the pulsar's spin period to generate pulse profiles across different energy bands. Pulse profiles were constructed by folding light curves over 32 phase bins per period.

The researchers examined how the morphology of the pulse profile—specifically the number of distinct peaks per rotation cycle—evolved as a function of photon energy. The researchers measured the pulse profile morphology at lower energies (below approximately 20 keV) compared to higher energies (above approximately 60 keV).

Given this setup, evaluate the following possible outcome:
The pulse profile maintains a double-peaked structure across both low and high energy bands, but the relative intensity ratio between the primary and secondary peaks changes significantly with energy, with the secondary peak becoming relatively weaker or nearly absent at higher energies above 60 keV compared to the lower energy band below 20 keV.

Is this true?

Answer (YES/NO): NO